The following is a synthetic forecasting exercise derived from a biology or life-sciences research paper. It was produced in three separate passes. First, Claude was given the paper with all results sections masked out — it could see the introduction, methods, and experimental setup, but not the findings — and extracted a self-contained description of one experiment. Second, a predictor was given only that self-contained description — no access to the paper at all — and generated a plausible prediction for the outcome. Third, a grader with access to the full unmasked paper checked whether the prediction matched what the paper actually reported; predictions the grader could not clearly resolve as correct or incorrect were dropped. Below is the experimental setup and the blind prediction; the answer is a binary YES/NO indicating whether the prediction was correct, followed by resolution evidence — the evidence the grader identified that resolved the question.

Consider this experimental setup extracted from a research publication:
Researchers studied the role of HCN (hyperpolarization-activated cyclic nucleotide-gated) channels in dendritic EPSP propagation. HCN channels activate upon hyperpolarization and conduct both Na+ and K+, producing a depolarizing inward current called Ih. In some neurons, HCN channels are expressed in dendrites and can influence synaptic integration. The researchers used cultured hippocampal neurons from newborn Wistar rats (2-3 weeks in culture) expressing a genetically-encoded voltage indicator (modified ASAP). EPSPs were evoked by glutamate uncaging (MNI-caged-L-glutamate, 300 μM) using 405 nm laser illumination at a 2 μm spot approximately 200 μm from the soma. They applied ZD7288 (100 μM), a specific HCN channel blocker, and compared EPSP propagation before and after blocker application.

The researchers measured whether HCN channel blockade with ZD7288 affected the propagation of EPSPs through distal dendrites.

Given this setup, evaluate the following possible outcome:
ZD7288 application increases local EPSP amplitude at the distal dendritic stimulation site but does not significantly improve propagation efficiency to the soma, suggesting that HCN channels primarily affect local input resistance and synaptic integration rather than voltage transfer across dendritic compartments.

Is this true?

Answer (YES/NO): NO